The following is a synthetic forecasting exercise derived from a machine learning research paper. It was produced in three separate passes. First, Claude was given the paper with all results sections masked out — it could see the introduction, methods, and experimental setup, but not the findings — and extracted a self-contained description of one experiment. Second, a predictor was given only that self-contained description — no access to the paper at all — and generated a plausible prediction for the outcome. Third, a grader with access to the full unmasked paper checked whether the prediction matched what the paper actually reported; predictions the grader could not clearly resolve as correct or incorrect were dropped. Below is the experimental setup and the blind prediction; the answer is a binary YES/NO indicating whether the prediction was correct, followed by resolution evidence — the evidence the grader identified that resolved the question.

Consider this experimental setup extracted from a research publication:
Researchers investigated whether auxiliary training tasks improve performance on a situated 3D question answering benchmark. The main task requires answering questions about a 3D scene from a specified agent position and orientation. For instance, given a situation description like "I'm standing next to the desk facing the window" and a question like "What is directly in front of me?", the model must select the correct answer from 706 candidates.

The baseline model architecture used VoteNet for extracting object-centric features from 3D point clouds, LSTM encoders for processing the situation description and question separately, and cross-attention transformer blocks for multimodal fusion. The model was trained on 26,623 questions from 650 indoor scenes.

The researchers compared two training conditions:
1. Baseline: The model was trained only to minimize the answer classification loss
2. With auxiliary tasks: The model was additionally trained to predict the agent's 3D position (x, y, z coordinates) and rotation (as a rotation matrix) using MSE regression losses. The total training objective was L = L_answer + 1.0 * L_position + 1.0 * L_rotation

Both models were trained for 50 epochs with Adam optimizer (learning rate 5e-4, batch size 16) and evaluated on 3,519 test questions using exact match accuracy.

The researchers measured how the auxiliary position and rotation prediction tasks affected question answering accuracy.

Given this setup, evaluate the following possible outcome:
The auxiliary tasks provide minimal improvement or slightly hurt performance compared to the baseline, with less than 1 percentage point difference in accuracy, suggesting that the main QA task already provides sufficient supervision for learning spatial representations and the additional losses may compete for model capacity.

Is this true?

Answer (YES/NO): NO